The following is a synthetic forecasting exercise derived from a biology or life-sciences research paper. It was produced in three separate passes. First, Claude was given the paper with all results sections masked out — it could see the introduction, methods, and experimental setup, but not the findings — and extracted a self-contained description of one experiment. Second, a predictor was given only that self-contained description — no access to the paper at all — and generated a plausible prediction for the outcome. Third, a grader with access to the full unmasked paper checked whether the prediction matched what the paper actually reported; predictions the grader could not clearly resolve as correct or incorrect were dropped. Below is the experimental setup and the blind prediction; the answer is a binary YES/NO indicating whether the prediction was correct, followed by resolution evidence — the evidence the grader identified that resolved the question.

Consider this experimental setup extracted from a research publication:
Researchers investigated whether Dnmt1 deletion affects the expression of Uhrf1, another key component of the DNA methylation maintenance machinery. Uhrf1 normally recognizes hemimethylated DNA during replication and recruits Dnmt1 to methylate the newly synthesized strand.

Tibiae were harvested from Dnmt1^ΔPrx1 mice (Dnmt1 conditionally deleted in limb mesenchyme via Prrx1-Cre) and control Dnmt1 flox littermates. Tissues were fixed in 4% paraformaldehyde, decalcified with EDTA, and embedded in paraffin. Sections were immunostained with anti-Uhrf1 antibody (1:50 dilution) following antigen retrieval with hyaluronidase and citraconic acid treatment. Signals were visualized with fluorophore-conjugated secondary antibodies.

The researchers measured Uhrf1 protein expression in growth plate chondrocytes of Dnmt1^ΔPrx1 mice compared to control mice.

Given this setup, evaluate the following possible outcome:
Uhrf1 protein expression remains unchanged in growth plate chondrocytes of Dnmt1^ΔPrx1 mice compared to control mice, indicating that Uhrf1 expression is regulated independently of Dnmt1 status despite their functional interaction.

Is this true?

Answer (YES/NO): NO